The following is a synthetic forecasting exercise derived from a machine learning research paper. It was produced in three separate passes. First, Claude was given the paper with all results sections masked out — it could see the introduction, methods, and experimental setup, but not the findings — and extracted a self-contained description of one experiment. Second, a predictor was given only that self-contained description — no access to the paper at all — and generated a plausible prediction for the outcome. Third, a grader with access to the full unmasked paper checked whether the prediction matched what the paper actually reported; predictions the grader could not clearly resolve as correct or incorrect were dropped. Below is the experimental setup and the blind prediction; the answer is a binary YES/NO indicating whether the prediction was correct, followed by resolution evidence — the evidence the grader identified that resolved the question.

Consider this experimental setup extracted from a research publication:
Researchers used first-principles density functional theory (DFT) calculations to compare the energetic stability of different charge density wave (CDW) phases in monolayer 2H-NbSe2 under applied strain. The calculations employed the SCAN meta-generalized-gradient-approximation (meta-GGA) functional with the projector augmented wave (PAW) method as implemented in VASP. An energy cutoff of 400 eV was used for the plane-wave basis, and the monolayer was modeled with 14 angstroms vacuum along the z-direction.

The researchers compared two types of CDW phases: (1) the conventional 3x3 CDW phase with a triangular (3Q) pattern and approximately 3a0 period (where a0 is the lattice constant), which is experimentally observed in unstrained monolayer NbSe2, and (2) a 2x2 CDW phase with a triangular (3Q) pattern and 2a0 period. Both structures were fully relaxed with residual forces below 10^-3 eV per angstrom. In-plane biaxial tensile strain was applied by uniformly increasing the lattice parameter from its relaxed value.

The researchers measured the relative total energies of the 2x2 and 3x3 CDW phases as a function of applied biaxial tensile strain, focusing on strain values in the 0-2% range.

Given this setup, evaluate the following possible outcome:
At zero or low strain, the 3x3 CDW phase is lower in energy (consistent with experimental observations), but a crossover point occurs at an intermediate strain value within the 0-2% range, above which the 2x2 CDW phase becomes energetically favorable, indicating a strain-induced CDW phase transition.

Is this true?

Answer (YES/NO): YES